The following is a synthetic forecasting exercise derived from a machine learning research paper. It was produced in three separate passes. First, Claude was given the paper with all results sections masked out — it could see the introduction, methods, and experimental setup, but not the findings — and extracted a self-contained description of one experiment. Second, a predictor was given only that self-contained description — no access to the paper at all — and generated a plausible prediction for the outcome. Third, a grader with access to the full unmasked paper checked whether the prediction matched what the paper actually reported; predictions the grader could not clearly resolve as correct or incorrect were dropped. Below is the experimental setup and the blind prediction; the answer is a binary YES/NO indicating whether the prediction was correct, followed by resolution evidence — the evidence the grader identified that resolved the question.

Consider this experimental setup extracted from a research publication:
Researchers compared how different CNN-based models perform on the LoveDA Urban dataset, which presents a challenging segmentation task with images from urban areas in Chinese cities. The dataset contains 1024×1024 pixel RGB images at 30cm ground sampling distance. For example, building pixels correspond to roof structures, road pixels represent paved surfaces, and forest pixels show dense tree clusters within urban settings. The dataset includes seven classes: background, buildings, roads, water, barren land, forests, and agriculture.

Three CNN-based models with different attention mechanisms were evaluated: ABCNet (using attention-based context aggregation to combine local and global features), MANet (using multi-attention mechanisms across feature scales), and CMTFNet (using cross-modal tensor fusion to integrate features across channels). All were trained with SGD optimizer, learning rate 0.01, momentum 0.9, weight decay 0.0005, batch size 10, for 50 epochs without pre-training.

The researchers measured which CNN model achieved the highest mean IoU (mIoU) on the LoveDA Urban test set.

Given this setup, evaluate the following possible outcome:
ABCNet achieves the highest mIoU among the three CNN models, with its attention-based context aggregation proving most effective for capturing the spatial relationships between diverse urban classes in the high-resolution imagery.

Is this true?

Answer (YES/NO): NO